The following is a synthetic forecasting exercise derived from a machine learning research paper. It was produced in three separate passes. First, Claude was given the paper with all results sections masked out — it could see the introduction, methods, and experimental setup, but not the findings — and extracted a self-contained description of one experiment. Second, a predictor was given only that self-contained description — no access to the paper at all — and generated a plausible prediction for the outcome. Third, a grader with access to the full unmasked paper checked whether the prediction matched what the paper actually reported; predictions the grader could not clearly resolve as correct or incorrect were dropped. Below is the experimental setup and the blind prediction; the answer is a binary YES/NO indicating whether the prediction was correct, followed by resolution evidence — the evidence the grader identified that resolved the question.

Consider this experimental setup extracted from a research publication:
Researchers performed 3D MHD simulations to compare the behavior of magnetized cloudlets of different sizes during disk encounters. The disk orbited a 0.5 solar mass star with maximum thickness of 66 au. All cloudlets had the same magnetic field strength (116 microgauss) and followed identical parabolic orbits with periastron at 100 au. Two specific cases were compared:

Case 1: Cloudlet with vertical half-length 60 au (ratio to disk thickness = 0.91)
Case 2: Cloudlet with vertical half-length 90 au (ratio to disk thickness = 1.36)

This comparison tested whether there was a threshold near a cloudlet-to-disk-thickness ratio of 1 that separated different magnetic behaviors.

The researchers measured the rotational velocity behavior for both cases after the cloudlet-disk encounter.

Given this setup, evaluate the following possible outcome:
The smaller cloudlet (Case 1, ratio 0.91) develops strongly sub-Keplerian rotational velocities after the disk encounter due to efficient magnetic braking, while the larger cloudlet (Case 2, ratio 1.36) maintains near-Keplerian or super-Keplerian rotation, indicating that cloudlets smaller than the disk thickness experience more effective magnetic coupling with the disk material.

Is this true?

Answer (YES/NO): NO